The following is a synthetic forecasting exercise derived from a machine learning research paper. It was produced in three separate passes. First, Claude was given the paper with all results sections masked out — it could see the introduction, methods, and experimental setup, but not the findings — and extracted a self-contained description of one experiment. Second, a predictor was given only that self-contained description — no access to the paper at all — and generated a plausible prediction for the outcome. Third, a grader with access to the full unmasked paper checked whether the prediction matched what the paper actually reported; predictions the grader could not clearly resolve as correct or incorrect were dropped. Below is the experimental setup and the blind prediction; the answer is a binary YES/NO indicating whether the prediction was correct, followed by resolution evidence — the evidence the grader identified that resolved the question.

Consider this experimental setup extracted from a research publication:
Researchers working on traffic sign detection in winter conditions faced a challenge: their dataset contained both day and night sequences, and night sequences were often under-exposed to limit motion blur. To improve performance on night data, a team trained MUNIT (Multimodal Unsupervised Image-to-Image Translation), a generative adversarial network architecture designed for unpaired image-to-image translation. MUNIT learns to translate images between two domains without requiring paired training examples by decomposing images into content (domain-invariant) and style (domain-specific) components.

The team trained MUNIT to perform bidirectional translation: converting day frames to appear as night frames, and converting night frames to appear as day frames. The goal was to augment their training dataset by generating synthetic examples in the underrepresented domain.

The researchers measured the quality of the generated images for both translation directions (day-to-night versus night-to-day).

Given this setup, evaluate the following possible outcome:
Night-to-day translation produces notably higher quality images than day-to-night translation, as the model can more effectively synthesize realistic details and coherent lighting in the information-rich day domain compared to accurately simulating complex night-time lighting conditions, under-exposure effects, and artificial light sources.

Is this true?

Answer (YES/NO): NO